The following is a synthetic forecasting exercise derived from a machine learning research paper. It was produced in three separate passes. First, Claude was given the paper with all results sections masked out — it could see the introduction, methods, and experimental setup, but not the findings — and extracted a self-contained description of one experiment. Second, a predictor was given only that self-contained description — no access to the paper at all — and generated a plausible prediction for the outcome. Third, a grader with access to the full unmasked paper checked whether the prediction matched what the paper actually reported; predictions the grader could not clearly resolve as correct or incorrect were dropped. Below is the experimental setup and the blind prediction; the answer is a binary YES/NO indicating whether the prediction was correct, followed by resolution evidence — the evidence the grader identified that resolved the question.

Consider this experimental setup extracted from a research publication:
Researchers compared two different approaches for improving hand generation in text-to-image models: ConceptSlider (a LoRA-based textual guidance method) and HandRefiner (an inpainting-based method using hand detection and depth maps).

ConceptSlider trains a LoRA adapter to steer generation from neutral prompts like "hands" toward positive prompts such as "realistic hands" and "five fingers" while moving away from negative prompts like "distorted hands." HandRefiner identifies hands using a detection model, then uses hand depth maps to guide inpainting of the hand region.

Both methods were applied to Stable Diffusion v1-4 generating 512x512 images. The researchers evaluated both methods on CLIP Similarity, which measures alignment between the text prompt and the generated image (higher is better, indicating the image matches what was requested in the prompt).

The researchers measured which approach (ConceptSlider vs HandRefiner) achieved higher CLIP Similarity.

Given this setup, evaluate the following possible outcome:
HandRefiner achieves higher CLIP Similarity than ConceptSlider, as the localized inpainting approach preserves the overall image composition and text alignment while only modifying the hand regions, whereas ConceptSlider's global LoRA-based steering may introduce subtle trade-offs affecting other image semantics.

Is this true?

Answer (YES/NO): NO